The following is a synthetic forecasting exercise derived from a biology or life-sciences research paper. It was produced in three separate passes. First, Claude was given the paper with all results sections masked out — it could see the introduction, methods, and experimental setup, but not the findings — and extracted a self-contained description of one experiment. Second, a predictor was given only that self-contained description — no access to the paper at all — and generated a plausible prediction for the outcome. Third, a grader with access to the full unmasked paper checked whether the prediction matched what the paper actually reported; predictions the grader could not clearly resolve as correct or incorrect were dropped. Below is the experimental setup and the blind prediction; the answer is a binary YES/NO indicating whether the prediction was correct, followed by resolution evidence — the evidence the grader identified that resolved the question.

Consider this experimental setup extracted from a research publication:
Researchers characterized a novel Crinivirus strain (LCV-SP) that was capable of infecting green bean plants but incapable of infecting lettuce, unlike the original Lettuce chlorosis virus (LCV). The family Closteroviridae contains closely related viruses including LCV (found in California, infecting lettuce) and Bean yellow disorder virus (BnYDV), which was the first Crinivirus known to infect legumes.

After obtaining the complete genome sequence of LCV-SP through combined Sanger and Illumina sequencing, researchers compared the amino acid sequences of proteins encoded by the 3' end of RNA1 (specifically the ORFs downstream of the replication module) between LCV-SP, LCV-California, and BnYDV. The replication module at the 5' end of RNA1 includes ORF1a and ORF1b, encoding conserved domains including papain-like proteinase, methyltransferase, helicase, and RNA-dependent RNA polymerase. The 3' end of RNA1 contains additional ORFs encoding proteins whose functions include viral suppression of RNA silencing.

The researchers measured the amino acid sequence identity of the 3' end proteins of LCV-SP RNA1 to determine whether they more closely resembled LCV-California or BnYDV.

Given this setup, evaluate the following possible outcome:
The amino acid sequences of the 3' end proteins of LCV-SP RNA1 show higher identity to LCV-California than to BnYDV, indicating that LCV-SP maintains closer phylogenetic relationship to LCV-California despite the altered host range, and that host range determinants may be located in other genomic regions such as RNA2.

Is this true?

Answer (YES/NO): NO